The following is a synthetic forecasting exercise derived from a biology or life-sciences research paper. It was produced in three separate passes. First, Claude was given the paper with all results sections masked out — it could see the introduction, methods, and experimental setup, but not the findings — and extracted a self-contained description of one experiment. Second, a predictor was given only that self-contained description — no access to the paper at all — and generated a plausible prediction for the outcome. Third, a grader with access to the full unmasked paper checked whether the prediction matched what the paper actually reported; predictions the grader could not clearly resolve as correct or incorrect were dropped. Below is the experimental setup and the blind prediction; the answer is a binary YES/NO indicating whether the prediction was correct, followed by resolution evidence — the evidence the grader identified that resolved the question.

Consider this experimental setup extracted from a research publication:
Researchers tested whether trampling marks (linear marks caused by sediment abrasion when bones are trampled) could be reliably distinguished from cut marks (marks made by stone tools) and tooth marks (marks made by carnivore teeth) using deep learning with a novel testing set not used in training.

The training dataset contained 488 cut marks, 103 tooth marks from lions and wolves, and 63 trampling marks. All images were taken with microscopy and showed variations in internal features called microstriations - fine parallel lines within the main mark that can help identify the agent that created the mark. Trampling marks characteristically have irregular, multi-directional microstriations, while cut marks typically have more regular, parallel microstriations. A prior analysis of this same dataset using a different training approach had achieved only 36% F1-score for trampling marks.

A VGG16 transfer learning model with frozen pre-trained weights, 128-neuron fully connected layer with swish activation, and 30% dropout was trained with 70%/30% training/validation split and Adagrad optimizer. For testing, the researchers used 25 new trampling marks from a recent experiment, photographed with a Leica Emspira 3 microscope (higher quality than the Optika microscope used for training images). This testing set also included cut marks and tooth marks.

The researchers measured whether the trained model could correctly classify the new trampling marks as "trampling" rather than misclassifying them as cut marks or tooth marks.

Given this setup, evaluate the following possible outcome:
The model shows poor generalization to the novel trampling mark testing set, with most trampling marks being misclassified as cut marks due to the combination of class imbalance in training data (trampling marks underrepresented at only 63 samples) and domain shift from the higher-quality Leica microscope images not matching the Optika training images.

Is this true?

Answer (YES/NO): NO